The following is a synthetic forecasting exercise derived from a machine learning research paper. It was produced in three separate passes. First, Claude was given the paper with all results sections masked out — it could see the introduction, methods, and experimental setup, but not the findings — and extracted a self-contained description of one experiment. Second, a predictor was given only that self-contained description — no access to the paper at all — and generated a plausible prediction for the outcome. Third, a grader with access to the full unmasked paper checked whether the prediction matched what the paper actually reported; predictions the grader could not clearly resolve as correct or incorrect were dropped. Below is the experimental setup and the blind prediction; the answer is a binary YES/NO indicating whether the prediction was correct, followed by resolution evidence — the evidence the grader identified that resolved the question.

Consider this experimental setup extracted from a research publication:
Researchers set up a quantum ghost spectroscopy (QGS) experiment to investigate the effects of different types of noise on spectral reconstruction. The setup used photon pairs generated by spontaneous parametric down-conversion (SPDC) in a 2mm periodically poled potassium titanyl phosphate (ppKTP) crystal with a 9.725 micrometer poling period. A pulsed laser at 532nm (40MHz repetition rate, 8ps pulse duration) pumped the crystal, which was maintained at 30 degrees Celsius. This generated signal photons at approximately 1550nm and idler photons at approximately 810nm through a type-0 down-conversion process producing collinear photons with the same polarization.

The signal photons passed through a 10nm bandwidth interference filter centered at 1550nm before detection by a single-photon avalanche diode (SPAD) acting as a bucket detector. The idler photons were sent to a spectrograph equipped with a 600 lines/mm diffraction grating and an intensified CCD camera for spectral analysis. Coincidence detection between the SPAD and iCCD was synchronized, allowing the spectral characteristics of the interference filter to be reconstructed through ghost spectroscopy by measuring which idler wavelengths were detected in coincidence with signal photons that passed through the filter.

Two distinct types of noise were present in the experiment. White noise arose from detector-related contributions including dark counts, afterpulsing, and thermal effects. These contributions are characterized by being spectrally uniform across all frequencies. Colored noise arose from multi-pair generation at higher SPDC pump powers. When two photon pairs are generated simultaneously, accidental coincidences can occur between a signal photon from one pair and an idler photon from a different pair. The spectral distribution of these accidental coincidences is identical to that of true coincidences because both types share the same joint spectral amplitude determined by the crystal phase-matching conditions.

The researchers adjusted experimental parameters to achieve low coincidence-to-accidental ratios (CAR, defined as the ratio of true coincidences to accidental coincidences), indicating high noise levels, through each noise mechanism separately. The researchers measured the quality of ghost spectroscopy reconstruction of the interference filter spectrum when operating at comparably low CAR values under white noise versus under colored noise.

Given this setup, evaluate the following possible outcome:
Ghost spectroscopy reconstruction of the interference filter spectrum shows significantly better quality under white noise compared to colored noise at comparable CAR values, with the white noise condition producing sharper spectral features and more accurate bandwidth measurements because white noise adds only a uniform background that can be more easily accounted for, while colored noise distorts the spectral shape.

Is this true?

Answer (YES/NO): YES